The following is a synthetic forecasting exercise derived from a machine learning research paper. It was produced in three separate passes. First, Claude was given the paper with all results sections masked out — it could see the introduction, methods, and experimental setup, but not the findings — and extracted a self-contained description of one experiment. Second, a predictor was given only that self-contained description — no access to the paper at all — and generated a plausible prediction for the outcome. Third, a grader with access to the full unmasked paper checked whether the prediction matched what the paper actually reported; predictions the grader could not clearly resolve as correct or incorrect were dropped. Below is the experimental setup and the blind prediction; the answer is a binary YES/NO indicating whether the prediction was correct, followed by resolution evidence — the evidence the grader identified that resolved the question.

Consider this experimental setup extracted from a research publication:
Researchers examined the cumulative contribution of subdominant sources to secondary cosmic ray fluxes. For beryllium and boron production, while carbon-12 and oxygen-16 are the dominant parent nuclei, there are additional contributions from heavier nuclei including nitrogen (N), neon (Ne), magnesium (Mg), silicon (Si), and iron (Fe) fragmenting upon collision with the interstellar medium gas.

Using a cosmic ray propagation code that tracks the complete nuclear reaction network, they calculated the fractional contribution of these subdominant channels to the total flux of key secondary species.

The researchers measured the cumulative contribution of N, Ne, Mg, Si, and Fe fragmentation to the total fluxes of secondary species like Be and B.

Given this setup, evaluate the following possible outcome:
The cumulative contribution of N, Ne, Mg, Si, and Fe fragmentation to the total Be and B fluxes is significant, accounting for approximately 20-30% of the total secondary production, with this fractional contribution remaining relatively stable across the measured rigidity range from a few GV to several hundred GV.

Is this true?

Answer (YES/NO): NO